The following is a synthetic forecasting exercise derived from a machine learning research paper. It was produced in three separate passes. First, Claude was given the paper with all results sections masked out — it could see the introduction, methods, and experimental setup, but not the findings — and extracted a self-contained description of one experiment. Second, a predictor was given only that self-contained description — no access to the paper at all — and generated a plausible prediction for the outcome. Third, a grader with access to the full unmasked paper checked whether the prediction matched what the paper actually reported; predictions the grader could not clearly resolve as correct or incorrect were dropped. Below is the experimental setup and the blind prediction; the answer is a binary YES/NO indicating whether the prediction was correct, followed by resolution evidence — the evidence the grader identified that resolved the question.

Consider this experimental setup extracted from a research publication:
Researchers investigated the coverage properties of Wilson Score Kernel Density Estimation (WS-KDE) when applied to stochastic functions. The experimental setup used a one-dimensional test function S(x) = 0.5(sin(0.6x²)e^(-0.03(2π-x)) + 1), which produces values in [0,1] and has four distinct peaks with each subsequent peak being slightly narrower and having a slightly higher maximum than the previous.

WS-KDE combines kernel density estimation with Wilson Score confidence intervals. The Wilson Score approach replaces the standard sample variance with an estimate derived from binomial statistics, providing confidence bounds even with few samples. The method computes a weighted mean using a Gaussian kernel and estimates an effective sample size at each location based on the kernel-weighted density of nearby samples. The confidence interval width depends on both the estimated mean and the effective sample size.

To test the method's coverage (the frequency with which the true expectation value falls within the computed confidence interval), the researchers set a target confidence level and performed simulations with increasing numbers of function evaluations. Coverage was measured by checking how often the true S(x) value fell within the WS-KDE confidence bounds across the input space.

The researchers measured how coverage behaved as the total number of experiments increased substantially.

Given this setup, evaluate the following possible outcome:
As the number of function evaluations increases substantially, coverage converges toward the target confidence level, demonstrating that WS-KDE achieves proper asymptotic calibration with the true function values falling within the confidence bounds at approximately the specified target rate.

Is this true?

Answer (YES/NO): NO